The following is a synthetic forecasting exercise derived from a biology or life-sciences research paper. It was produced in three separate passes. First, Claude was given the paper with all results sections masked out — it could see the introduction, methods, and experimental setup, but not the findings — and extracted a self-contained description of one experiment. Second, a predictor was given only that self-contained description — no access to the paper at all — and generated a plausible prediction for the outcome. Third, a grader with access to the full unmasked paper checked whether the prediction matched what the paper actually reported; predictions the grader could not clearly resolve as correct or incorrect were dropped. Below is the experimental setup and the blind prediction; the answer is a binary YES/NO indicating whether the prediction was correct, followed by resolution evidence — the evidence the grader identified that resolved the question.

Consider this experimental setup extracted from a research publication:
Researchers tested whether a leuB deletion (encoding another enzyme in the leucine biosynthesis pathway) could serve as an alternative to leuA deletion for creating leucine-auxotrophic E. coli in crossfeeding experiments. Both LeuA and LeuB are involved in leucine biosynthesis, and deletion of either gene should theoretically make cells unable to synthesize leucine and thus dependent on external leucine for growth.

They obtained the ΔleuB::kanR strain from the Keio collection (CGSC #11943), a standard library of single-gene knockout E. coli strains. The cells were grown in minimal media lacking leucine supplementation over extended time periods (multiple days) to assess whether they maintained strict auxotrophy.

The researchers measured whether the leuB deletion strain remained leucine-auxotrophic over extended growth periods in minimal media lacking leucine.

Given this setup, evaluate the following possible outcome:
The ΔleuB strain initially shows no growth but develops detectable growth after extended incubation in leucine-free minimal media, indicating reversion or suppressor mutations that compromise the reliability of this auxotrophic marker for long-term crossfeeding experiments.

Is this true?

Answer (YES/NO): NO